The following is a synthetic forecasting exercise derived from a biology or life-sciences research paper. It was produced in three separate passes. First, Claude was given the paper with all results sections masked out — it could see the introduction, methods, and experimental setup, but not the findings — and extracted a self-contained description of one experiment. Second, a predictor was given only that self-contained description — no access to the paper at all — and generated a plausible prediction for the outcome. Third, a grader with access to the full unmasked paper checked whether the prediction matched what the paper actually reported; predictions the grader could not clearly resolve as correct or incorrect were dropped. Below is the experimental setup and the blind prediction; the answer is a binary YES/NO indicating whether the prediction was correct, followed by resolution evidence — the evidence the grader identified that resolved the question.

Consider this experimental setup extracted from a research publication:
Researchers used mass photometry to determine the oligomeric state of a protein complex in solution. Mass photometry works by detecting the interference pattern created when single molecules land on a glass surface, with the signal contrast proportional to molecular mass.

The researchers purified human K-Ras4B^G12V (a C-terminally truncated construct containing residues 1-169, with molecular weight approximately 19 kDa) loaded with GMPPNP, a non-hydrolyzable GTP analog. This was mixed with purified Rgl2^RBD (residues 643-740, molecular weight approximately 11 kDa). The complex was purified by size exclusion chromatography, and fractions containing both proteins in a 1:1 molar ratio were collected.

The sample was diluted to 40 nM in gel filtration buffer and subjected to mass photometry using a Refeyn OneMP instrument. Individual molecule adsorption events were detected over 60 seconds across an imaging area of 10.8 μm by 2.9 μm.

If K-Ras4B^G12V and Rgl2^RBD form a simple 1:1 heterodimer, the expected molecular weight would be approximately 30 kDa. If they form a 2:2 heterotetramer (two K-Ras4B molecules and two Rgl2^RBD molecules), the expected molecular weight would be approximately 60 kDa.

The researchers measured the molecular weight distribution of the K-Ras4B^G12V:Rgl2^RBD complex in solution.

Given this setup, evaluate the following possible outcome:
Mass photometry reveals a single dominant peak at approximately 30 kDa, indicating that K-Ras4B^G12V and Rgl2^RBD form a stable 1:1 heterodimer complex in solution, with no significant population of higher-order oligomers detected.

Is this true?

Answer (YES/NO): NO